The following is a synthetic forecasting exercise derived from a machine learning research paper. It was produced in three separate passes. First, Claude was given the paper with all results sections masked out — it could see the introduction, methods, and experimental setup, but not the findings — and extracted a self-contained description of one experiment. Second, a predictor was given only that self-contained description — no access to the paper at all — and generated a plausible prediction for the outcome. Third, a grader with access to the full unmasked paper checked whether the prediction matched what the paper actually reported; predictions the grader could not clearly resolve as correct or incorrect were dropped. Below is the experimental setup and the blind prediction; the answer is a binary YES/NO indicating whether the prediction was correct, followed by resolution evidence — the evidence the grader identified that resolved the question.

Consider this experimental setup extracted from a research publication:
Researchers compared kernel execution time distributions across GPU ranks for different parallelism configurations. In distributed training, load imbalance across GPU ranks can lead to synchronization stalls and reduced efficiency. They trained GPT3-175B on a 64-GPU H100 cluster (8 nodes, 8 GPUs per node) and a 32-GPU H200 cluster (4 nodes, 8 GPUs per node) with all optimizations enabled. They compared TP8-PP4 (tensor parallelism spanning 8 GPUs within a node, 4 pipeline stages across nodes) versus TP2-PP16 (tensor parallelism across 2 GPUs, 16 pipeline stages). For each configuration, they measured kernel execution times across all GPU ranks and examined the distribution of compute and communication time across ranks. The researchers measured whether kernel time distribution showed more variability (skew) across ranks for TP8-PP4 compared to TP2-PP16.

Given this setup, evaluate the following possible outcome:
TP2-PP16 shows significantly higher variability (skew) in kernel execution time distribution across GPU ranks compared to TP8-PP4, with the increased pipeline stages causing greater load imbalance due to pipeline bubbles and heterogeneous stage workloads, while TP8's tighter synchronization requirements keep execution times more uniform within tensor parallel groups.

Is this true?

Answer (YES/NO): NO